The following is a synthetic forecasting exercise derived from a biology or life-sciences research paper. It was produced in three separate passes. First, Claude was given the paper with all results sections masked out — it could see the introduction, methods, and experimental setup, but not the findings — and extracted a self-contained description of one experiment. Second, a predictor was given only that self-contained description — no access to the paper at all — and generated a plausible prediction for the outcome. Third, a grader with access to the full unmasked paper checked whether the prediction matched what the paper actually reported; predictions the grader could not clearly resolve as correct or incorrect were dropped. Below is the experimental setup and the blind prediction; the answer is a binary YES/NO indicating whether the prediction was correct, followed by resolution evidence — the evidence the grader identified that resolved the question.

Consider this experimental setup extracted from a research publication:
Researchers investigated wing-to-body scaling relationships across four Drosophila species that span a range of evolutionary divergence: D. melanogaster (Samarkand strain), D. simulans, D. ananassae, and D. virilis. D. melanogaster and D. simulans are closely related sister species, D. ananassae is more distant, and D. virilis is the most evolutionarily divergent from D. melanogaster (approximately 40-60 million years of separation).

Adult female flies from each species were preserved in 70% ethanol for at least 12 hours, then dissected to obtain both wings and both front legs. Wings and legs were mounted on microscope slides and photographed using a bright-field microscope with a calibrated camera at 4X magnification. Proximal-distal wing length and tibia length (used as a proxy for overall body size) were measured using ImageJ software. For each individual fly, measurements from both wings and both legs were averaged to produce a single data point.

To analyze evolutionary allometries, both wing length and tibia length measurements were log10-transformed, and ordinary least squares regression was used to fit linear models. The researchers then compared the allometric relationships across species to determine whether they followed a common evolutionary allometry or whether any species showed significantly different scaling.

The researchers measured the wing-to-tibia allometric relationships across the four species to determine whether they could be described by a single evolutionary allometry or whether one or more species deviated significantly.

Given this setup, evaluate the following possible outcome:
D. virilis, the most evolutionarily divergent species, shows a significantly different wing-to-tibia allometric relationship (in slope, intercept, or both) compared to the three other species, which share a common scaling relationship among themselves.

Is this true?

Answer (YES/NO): YES